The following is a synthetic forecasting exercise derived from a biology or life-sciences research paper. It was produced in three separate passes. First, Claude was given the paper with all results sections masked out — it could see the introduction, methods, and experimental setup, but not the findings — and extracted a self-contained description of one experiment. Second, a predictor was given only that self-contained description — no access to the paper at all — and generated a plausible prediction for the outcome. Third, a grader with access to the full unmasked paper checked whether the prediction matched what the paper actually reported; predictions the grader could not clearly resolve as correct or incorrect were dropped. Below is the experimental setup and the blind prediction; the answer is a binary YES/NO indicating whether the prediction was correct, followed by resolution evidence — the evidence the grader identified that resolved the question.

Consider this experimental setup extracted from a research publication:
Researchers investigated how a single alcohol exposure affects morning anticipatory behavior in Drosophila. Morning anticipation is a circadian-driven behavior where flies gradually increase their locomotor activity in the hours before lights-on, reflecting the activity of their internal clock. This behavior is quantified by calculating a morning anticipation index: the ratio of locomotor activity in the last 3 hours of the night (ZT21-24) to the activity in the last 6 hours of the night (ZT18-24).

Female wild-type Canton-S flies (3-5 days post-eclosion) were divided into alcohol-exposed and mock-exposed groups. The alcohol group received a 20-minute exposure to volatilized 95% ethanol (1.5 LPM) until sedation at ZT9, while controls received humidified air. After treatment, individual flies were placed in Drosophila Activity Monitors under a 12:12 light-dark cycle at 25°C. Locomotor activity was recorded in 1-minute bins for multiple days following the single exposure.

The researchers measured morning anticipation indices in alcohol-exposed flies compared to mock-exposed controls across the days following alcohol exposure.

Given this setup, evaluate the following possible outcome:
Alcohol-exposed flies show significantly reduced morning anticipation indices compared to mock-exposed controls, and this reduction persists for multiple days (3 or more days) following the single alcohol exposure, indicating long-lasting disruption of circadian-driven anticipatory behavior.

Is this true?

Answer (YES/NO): YES